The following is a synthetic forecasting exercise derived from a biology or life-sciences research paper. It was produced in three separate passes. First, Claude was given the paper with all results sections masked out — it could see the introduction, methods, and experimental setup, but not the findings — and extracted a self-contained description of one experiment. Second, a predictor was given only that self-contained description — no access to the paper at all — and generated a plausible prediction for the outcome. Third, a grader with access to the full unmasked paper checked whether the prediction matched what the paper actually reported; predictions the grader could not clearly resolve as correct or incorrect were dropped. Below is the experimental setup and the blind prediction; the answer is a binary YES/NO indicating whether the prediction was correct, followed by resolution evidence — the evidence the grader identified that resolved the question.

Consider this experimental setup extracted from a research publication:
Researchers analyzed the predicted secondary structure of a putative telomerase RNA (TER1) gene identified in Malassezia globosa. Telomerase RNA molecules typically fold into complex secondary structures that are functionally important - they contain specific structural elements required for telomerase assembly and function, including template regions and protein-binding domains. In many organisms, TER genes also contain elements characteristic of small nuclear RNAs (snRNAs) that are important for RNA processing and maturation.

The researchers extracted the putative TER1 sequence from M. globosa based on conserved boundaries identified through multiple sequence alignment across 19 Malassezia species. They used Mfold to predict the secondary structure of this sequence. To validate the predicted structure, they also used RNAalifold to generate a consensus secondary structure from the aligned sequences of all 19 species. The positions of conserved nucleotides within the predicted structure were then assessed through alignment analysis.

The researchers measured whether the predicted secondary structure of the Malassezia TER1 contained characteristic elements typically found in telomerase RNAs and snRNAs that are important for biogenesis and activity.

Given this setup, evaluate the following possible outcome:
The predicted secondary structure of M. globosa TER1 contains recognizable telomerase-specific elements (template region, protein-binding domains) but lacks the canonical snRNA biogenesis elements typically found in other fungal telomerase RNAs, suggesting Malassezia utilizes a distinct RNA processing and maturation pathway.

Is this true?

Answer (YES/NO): NO